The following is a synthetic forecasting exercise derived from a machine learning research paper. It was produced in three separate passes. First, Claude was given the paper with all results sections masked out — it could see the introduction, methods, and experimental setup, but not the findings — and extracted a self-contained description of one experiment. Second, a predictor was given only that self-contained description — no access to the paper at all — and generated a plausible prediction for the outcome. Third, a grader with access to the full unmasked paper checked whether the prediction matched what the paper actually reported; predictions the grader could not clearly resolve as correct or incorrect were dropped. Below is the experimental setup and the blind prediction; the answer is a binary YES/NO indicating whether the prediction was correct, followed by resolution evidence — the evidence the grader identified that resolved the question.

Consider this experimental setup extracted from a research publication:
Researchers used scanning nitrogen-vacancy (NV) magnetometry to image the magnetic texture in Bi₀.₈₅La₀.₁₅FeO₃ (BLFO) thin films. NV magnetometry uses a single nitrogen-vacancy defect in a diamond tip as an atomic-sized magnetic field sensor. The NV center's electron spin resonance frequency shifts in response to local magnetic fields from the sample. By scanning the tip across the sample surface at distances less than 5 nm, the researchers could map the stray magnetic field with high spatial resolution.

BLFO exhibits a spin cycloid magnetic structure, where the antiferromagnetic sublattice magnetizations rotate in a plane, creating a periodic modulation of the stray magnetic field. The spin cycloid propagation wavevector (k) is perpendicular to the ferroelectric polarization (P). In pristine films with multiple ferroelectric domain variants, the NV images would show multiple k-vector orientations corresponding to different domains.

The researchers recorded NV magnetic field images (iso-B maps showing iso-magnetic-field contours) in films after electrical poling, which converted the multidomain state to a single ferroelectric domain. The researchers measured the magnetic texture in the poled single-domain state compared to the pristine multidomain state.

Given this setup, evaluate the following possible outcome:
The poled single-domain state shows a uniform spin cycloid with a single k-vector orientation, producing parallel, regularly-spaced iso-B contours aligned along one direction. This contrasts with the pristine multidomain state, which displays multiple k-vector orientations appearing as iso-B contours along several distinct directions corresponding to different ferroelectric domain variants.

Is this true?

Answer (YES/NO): YES